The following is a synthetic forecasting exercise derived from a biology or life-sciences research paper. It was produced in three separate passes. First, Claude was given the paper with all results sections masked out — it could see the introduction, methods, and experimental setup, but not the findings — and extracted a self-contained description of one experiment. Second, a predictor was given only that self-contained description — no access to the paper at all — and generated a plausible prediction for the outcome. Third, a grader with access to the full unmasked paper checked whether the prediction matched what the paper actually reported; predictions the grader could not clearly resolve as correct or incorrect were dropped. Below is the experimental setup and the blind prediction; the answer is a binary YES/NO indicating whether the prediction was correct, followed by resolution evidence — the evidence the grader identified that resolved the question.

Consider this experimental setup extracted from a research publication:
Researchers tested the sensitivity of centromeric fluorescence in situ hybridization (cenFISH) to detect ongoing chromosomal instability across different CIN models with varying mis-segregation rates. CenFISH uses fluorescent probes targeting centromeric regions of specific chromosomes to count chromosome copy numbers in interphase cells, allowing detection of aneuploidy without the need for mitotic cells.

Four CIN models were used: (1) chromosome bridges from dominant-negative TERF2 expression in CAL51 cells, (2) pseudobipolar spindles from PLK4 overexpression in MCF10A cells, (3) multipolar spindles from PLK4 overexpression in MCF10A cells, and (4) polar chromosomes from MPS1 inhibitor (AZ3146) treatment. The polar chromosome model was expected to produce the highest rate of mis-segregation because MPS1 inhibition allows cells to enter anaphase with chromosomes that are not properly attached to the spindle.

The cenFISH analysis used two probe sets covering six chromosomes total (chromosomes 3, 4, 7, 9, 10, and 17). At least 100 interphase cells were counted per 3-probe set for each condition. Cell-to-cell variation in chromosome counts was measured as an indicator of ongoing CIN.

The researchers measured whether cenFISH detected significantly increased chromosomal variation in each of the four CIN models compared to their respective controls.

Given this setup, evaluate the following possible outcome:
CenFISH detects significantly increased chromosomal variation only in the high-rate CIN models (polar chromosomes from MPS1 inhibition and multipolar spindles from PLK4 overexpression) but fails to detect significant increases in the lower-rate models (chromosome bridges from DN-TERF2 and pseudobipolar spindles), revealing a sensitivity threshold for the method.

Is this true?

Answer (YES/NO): YES